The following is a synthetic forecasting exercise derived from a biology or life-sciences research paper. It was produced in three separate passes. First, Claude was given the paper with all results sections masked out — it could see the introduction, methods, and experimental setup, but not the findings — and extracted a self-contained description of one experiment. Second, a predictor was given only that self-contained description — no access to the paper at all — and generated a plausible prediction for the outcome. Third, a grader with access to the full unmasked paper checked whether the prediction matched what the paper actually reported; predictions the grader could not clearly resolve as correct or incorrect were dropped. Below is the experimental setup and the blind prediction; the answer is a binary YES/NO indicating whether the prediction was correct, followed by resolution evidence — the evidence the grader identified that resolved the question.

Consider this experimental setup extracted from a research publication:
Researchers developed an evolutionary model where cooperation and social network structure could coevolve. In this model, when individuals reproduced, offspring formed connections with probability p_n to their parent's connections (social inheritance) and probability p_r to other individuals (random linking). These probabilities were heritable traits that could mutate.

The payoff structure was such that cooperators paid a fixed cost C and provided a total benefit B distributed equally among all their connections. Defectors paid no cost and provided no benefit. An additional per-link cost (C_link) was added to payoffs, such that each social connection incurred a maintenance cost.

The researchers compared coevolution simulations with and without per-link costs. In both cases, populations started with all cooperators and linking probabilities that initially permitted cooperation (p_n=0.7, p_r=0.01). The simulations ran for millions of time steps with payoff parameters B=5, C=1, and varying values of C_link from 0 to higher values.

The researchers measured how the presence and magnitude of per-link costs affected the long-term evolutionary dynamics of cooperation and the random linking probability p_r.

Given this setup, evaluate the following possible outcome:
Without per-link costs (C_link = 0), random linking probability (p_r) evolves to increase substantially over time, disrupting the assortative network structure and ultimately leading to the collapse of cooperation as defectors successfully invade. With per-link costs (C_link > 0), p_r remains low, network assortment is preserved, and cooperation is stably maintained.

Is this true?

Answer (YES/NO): YES